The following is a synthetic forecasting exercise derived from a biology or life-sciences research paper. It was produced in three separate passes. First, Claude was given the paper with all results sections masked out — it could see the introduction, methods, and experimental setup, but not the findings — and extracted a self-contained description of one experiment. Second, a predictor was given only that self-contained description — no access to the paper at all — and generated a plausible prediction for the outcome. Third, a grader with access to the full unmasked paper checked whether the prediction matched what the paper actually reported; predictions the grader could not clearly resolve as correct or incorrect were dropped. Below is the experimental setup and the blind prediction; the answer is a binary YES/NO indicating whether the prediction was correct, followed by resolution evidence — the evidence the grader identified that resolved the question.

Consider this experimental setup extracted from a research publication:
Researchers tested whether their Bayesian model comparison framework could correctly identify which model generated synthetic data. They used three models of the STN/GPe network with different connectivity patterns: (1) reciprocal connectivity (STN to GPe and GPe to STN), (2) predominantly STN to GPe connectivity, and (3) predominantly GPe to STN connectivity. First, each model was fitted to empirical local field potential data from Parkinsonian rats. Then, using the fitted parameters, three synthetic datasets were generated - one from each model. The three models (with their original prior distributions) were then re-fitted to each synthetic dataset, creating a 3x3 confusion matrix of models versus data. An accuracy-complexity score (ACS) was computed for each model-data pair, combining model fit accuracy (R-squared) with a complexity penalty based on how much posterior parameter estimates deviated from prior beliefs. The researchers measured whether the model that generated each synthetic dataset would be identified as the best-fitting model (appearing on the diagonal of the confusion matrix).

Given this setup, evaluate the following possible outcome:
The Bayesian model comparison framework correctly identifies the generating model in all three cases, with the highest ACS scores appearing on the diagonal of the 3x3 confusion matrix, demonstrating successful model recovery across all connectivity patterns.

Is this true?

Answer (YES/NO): YES